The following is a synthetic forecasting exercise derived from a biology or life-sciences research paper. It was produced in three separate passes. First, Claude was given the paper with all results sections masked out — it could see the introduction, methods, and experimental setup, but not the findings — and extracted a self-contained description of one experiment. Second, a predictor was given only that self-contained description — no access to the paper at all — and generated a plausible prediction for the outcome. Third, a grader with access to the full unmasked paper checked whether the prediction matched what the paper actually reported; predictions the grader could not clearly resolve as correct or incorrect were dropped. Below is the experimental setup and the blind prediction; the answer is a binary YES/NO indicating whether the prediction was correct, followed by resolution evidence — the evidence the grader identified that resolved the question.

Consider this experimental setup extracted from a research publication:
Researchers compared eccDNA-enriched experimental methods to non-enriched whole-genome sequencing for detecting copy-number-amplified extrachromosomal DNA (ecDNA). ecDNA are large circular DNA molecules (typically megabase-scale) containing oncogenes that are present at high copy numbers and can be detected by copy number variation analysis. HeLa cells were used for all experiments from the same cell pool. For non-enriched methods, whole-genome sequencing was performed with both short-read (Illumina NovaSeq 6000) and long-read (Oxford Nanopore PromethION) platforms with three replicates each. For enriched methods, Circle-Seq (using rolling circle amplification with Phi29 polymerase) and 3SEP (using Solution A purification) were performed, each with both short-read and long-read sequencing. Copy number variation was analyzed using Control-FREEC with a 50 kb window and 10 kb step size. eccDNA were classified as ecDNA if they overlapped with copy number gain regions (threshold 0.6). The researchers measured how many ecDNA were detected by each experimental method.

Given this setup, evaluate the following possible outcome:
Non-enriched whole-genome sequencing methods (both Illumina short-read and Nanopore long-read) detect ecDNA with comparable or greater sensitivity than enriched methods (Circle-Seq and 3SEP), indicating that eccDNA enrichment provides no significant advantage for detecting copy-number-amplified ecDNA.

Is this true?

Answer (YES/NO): NO